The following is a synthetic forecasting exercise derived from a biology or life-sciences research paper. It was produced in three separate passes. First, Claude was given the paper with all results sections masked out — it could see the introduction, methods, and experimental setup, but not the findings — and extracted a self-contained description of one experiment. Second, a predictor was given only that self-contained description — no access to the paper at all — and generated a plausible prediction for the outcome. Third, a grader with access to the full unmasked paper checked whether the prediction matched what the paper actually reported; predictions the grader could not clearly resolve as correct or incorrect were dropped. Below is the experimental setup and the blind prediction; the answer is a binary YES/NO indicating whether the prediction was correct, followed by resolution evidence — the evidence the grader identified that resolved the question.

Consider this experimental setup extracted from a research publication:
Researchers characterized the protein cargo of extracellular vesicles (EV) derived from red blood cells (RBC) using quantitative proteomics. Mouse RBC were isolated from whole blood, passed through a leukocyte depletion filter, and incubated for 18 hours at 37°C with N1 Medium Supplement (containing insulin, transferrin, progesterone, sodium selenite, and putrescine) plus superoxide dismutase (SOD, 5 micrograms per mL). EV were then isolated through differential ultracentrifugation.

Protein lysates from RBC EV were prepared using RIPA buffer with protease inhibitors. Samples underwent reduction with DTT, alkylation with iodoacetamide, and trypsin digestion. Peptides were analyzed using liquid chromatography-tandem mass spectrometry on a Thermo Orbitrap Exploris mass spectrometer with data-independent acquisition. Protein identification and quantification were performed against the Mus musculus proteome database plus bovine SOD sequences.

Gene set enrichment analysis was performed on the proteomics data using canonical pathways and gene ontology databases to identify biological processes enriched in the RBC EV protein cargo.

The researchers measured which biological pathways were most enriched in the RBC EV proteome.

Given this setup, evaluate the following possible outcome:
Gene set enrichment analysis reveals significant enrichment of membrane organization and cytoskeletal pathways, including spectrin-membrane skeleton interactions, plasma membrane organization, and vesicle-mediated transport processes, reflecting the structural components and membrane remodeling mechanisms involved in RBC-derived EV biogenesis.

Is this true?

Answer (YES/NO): NO